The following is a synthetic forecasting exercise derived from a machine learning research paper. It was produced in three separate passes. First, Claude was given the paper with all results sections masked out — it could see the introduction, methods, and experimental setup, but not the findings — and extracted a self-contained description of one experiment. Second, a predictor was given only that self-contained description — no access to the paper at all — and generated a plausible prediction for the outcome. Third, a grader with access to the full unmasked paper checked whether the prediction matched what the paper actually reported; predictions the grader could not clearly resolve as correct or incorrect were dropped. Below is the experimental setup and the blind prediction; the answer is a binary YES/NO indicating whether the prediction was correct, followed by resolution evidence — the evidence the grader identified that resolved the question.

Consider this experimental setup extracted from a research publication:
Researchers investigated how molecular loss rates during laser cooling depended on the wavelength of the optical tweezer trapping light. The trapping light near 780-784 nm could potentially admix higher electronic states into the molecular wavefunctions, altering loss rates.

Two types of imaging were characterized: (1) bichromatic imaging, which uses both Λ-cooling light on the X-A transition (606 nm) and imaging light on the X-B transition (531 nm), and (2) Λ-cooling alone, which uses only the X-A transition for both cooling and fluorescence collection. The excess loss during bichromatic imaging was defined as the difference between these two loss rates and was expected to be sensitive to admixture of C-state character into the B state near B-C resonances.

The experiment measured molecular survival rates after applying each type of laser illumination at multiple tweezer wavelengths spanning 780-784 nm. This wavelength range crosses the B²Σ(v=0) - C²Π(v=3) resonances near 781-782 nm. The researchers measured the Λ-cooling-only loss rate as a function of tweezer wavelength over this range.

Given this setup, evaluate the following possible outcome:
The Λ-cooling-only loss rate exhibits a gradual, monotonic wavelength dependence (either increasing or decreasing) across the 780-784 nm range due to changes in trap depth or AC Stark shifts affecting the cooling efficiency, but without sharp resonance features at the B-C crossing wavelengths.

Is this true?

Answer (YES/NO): NO